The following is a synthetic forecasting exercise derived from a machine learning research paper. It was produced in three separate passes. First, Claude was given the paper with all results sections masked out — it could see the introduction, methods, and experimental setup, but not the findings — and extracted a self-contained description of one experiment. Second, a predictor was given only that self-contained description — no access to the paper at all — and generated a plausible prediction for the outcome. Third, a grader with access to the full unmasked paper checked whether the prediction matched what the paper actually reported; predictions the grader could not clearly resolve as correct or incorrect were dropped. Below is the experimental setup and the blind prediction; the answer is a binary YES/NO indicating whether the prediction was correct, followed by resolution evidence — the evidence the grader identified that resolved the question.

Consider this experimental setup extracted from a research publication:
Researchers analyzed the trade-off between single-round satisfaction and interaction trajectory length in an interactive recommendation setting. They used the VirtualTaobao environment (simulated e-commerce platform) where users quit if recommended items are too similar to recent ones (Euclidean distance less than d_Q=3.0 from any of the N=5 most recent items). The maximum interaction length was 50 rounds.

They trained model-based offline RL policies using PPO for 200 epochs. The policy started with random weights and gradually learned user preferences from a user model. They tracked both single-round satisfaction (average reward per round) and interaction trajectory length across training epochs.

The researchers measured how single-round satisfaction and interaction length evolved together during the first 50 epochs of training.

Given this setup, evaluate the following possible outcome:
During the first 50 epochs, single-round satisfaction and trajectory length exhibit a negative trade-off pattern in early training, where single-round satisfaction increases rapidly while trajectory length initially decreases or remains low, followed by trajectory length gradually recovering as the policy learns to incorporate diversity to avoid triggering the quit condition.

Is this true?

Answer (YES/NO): YES